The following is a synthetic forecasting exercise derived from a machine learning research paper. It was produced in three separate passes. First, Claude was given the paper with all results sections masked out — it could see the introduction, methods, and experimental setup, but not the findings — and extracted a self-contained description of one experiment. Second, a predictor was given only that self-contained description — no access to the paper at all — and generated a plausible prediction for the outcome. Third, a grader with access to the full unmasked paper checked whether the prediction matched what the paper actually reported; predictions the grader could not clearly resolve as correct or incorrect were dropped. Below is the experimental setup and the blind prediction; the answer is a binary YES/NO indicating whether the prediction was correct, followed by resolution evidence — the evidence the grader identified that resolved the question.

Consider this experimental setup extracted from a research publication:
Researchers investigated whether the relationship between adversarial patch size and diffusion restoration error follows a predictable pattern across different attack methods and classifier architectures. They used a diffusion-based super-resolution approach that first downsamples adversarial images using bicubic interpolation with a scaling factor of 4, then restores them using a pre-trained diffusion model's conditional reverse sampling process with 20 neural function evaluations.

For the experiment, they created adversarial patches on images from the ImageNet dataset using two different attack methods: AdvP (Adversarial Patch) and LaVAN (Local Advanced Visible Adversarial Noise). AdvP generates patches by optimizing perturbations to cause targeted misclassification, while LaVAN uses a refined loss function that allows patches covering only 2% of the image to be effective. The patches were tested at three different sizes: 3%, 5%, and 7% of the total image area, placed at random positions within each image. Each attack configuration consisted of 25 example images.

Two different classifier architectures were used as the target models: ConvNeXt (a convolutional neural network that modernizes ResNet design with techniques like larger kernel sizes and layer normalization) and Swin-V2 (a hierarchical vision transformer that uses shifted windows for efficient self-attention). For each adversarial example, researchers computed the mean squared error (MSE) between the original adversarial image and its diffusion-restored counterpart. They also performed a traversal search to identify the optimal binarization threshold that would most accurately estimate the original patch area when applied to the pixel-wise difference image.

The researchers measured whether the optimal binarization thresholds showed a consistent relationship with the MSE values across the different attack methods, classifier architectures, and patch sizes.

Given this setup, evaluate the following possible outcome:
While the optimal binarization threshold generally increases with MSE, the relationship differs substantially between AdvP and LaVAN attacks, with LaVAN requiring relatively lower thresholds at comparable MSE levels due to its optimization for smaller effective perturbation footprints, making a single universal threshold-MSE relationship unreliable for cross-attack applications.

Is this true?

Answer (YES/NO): NO